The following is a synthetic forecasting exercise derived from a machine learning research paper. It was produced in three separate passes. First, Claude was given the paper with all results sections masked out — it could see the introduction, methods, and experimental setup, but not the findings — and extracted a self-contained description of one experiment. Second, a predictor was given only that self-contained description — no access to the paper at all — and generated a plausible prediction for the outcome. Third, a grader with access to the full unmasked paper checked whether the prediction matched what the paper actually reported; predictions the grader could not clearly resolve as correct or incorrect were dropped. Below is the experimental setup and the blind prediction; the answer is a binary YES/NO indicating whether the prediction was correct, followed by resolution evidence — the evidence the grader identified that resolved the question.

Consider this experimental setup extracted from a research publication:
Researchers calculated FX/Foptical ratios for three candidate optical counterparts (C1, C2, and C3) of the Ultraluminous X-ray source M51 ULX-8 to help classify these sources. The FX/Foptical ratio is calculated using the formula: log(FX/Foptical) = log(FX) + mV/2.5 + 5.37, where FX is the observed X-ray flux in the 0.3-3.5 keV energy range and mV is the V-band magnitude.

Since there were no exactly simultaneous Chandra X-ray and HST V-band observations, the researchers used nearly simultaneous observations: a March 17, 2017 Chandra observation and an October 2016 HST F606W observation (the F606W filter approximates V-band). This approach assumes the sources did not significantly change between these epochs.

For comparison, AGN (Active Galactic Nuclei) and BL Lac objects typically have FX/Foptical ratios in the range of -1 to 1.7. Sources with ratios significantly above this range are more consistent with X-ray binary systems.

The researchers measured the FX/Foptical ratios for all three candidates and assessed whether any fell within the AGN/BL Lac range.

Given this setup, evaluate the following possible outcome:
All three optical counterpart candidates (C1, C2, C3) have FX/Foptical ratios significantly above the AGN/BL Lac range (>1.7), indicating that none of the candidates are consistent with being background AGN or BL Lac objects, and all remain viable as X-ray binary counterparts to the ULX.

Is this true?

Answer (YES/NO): NO